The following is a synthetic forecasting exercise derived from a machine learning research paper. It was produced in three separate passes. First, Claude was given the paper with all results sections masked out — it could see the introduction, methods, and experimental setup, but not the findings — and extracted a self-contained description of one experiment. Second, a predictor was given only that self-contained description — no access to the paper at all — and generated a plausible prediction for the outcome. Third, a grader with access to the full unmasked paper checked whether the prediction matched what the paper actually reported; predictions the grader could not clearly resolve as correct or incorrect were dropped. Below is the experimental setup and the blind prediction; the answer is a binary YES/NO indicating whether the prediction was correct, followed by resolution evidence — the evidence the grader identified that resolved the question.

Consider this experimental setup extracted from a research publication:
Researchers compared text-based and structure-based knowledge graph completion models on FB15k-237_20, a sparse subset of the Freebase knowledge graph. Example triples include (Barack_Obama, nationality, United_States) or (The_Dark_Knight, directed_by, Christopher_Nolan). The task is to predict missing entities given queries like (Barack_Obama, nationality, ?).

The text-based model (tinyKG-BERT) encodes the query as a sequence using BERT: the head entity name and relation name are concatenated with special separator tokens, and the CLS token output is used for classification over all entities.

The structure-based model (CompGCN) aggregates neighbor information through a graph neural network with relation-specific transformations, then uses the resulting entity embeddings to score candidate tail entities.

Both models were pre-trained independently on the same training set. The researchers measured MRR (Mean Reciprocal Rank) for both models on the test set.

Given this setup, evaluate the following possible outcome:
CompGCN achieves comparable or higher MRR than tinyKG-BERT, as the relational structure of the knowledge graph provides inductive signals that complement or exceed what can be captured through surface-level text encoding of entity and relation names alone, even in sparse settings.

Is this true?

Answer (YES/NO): YES